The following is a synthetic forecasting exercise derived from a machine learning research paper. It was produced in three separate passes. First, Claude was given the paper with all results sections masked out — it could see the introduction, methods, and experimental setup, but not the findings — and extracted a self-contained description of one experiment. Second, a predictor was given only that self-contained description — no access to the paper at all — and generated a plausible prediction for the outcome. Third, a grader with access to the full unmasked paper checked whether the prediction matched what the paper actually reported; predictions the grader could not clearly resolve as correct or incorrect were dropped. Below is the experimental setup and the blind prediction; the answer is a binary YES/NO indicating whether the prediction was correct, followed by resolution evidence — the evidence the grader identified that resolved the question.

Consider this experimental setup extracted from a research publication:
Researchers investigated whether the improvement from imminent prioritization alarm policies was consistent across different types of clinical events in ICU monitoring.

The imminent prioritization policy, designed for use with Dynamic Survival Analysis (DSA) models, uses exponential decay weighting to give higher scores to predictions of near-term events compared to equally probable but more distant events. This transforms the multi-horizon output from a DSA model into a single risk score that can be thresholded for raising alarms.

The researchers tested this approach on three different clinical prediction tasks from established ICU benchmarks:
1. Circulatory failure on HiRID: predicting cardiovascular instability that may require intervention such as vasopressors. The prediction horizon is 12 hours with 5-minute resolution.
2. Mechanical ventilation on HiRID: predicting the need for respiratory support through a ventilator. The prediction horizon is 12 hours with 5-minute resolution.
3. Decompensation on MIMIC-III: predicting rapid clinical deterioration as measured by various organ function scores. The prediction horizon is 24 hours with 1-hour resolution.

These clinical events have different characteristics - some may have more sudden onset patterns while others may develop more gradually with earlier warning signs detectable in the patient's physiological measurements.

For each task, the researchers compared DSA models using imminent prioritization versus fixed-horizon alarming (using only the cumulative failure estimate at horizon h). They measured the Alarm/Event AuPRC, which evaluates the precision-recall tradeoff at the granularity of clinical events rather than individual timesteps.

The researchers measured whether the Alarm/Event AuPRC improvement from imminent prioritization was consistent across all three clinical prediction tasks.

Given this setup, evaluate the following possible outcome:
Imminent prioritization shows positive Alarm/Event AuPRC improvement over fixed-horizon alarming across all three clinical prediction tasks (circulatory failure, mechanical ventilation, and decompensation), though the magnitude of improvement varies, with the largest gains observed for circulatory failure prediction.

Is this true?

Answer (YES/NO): YES